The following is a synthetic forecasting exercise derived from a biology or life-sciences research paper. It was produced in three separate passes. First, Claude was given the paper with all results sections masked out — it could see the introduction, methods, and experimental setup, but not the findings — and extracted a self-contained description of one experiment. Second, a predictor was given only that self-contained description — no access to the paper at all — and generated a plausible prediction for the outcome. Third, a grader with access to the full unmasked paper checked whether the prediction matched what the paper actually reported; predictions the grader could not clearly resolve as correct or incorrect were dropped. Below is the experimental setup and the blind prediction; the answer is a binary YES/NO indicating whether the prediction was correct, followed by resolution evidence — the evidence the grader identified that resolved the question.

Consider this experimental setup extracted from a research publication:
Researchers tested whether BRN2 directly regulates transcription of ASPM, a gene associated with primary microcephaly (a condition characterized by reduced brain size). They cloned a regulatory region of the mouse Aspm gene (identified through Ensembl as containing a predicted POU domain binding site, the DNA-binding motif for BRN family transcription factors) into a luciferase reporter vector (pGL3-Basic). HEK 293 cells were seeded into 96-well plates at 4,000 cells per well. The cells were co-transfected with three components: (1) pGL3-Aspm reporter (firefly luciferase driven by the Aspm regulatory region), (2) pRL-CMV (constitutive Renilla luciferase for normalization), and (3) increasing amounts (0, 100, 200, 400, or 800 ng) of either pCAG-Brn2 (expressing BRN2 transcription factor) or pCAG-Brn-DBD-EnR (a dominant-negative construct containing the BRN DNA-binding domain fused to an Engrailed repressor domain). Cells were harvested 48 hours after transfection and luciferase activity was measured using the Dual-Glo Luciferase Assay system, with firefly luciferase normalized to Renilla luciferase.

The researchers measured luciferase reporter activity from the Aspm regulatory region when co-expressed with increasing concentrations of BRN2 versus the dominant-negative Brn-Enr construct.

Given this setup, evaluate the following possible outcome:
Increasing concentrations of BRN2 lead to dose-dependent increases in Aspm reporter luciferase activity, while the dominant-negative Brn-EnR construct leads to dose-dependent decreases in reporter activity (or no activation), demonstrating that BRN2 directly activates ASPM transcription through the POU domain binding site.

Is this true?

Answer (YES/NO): YES